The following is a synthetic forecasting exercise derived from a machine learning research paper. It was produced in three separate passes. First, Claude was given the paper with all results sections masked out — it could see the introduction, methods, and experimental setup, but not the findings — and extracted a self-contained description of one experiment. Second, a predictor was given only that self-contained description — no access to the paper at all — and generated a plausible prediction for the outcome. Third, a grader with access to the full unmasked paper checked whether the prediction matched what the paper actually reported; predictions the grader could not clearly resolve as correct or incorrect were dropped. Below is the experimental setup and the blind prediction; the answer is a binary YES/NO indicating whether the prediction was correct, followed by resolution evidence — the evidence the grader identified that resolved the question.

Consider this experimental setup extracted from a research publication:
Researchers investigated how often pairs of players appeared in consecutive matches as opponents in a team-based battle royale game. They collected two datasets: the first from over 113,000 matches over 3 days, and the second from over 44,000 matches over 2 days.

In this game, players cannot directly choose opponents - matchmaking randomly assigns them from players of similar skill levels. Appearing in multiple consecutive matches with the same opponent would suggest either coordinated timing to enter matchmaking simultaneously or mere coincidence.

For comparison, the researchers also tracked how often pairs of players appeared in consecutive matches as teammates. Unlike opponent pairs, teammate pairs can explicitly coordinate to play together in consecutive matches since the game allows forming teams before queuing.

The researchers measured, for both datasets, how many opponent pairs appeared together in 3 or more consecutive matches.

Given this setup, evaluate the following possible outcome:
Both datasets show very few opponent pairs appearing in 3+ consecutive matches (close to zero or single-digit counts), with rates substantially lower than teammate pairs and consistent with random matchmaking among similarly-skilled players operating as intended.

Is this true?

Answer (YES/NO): NO